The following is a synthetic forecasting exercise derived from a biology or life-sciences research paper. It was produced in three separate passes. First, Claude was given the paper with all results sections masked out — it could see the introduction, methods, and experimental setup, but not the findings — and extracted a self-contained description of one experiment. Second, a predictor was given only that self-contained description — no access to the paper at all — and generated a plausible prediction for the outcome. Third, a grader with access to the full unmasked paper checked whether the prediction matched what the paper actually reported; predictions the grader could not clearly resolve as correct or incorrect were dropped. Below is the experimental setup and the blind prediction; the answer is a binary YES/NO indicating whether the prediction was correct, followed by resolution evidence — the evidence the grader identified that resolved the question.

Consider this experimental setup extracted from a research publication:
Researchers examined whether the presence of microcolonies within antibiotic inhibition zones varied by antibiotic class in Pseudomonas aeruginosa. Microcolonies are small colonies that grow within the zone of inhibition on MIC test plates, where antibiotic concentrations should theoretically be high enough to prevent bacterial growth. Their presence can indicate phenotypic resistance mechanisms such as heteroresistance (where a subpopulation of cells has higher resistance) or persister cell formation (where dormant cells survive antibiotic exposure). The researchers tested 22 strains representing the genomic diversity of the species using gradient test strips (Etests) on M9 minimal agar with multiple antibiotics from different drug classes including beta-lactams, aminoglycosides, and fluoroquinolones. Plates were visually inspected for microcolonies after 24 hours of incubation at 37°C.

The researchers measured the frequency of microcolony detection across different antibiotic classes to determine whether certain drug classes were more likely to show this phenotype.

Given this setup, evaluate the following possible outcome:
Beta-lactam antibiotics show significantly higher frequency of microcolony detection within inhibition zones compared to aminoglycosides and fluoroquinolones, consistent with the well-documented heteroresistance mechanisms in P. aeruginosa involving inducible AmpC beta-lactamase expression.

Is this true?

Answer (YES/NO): NO